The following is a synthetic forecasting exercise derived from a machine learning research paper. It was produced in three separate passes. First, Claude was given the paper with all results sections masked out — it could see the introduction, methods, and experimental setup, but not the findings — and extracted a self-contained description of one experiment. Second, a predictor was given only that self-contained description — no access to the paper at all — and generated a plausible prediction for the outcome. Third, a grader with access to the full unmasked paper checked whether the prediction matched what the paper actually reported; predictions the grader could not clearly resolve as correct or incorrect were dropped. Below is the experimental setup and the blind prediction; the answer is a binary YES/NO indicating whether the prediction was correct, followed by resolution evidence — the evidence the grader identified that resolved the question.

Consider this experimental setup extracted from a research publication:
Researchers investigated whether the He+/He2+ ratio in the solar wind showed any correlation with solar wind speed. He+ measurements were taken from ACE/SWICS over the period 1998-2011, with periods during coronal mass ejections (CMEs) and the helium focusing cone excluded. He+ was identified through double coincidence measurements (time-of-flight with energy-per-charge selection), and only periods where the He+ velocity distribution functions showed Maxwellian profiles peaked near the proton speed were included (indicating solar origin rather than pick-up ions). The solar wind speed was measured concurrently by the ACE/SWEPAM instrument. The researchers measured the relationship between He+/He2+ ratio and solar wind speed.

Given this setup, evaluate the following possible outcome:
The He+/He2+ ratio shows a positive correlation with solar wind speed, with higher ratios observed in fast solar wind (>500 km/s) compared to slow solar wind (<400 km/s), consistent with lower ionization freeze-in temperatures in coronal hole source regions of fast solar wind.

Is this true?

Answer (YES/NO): NO